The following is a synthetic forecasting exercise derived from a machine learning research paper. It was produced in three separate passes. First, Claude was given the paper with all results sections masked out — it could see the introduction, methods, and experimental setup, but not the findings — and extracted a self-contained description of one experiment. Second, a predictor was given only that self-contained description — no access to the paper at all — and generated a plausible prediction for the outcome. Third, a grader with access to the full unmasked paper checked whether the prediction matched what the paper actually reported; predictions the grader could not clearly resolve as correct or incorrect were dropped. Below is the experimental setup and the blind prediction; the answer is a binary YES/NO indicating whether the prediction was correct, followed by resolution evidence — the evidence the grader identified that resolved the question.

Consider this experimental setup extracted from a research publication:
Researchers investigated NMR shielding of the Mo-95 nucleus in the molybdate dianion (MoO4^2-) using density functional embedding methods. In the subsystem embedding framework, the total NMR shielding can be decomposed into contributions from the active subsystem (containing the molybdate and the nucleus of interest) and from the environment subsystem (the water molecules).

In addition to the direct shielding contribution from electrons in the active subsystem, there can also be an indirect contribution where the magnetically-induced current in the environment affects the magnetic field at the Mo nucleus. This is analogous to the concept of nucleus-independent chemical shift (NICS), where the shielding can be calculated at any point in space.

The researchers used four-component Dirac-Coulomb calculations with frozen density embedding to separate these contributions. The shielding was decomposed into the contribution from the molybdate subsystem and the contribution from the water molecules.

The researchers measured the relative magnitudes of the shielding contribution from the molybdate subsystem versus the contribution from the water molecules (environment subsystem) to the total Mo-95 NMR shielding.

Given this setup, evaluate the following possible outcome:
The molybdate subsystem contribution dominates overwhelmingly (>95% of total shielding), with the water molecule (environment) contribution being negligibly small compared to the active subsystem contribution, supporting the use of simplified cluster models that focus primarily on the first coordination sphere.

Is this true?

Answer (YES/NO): YES